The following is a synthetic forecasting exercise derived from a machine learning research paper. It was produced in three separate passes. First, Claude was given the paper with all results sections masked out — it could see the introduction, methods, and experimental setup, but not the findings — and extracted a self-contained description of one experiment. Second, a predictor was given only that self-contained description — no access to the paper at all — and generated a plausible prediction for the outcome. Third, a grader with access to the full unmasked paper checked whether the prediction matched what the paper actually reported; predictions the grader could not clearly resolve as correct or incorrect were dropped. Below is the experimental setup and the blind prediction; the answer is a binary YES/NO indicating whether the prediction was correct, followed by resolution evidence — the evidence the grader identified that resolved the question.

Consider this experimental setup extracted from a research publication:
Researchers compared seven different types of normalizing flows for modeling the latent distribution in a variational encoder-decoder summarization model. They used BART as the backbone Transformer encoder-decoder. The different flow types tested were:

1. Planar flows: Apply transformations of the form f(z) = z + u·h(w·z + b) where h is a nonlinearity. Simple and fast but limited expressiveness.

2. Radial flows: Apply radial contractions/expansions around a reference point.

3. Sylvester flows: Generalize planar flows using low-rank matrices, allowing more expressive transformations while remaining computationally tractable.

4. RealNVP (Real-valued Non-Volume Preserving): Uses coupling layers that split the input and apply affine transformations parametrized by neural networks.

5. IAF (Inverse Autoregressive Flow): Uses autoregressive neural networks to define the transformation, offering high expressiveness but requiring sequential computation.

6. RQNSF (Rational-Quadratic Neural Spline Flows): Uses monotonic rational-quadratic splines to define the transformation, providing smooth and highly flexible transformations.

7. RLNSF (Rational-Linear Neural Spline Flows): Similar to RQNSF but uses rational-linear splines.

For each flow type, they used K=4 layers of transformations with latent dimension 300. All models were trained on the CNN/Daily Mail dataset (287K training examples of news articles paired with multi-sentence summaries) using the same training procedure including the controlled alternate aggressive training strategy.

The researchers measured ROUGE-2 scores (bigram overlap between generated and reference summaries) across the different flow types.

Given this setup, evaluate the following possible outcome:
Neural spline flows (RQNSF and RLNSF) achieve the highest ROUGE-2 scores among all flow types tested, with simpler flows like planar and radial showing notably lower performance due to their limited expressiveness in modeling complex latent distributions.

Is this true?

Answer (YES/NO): NO